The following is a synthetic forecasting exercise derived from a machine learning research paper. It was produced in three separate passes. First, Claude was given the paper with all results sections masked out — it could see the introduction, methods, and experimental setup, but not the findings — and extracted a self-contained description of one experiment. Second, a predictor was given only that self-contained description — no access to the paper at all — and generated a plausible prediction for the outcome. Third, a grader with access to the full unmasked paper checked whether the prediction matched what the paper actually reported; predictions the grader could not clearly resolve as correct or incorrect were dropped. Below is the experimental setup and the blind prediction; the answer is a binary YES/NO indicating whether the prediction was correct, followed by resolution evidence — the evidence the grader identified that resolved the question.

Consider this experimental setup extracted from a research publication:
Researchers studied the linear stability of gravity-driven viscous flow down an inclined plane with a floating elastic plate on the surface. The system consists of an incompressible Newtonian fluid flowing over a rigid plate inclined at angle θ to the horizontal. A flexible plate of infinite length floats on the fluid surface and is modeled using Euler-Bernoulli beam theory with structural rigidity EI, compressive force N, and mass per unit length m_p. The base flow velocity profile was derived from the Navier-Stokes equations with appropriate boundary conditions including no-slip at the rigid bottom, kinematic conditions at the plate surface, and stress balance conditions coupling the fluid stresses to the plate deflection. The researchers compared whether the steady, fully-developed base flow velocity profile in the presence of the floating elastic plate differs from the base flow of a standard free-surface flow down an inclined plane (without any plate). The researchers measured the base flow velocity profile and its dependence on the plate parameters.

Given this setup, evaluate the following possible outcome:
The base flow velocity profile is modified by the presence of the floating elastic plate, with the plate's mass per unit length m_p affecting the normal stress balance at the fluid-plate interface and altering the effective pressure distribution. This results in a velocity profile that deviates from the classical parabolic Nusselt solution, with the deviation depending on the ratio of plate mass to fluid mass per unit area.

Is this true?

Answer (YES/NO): NO